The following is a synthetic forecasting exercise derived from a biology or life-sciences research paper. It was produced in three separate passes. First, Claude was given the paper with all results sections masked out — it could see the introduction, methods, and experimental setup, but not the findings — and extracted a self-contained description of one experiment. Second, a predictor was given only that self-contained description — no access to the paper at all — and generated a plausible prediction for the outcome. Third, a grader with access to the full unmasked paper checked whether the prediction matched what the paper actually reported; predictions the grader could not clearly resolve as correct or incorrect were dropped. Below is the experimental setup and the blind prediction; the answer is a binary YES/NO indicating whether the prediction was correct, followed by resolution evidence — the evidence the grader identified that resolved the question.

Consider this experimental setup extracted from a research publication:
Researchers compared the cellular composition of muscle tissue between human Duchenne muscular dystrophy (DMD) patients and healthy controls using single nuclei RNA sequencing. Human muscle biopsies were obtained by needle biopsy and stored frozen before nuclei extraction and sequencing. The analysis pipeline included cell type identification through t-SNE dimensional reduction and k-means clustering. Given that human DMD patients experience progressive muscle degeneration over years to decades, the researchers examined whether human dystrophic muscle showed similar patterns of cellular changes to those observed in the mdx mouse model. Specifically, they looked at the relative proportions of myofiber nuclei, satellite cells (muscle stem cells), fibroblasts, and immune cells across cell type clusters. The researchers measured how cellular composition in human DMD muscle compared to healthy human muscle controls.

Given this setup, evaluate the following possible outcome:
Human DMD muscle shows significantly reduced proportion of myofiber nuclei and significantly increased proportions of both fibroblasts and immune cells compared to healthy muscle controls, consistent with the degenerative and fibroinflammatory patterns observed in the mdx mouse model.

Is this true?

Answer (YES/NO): YES